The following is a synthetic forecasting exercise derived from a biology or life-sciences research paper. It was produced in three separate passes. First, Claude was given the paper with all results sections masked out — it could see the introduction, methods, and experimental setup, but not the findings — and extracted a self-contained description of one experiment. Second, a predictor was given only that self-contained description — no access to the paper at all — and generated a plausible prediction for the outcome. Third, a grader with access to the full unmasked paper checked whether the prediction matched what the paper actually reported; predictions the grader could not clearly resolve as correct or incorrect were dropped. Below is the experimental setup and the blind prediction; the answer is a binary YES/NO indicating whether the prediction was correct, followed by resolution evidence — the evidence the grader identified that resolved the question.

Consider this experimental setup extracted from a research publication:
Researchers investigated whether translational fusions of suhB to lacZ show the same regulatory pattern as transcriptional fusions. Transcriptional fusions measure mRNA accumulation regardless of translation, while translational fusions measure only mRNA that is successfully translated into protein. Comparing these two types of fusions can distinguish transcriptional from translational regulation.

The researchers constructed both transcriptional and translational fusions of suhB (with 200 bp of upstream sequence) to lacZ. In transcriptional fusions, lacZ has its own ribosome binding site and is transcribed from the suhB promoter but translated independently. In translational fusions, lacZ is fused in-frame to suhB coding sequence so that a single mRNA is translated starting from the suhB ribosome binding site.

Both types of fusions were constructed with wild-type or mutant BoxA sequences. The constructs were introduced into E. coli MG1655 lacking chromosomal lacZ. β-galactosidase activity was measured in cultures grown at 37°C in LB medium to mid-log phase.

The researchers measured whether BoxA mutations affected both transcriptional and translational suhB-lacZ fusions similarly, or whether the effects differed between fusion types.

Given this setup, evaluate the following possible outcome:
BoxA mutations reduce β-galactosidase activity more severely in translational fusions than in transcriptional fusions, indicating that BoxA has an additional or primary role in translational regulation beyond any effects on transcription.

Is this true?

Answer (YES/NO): NO